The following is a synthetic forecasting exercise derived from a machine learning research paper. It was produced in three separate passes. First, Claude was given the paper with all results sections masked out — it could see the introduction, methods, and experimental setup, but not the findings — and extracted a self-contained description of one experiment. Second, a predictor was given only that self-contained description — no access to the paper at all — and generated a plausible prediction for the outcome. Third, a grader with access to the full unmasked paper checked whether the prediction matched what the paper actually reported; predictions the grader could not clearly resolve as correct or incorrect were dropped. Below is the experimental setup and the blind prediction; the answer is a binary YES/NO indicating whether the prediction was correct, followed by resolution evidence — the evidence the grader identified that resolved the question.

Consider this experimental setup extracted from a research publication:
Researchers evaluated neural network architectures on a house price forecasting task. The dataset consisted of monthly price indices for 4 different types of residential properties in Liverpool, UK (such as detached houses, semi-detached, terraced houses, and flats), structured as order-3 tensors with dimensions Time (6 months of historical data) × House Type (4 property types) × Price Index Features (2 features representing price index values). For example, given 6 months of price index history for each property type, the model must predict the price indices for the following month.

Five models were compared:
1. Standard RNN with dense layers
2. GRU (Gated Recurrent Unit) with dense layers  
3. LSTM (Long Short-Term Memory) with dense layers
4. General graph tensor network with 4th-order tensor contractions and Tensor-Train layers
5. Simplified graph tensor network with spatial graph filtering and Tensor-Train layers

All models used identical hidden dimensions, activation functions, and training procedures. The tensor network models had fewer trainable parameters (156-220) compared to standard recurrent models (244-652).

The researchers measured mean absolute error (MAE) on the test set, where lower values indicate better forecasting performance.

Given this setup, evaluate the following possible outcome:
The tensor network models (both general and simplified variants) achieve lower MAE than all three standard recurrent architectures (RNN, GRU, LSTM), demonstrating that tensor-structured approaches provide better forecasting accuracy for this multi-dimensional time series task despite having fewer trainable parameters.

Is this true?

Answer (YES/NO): NO